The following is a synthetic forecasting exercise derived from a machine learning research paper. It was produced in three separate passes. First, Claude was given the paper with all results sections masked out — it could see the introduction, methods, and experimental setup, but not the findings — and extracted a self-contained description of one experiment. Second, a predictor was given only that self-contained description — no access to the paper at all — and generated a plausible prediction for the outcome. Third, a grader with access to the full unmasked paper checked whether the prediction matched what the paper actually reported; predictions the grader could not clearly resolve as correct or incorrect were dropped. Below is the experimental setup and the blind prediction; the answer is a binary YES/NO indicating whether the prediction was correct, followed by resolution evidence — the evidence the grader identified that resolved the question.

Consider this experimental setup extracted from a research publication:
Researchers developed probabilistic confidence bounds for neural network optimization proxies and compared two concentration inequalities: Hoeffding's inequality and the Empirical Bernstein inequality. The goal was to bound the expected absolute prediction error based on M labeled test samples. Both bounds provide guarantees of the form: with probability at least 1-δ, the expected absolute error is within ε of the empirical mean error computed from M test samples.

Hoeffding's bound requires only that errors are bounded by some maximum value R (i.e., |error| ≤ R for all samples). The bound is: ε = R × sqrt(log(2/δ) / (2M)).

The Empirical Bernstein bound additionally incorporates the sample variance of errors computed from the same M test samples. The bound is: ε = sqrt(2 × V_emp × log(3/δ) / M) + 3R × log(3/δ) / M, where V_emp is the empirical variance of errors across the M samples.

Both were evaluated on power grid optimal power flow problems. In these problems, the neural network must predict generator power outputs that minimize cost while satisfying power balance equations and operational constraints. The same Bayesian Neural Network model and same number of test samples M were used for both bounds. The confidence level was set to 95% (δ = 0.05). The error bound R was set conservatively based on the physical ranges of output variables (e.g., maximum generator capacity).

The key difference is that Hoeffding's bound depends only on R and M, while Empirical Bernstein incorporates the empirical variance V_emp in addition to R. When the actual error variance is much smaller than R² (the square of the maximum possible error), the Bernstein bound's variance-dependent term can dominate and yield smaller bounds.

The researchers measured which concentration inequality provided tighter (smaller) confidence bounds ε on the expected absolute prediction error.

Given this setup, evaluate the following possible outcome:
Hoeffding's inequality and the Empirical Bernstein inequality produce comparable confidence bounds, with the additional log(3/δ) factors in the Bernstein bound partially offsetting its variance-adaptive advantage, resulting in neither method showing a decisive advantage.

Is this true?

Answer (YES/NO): NO